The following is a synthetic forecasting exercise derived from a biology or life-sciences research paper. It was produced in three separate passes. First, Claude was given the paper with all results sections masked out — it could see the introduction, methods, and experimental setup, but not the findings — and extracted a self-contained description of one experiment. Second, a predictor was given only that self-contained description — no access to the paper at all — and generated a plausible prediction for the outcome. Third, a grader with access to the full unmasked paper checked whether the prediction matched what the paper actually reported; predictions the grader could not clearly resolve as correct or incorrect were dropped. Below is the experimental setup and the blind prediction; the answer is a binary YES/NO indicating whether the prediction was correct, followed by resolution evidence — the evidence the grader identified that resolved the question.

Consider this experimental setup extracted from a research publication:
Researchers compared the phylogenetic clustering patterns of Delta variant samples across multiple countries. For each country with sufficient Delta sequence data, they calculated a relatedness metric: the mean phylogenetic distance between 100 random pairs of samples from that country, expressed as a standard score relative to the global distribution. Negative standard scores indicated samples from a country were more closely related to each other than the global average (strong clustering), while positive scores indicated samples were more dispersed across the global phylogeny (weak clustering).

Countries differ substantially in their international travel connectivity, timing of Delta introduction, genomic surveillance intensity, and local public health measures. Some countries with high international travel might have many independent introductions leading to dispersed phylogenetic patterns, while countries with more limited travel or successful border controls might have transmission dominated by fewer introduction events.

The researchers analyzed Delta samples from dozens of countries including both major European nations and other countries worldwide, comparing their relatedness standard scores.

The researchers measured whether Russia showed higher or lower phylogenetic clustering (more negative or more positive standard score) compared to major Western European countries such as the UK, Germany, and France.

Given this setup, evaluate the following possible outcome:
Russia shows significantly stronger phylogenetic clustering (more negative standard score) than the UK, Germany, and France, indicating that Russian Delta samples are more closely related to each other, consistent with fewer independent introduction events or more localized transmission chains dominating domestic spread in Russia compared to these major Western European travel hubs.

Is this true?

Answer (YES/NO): YES